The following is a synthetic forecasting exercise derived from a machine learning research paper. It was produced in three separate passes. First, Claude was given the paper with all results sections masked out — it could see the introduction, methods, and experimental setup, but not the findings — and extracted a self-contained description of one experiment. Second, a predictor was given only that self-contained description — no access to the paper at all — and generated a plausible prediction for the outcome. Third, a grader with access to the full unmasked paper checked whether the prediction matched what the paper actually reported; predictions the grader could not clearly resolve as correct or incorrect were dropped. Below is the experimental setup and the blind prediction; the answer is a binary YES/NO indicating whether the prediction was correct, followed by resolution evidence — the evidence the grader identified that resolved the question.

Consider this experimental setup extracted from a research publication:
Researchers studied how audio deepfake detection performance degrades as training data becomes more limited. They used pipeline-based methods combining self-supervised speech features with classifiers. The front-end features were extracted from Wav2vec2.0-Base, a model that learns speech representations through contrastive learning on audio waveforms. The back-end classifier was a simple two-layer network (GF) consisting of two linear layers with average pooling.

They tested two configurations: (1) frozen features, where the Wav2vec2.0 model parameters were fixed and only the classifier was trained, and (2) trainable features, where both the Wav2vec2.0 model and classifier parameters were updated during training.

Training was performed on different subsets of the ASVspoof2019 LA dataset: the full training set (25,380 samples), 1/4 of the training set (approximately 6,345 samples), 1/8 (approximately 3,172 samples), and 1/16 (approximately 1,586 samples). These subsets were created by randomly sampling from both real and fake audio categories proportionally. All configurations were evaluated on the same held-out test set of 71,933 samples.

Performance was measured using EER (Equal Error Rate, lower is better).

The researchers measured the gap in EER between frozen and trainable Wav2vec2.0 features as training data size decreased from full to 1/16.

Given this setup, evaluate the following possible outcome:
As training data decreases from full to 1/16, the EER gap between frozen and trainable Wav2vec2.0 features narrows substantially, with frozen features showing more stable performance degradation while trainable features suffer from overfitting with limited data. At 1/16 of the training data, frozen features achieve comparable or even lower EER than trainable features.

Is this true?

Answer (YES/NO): NO